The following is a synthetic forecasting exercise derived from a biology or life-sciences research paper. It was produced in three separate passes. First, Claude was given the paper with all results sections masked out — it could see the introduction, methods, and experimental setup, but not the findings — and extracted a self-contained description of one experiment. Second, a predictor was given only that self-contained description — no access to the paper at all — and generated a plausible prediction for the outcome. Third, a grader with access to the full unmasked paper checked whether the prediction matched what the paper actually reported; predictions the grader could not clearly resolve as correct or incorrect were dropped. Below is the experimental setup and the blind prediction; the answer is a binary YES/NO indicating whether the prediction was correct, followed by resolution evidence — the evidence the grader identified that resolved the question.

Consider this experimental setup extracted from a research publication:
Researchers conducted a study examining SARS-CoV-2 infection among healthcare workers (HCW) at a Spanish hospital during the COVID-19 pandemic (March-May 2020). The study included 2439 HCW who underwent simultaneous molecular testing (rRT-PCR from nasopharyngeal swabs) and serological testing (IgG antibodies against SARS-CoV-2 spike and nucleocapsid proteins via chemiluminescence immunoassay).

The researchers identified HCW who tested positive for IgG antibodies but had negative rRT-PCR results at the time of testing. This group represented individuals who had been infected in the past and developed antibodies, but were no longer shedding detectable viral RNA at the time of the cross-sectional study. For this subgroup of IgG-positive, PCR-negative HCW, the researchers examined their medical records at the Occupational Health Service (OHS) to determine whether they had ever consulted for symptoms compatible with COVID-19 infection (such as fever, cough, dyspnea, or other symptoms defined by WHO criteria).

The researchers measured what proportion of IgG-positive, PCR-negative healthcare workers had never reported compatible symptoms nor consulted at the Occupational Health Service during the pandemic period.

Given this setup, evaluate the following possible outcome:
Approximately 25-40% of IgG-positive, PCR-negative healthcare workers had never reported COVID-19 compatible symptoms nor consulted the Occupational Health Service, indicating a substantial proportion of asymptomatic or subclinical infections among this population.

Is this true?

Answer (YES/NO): NO